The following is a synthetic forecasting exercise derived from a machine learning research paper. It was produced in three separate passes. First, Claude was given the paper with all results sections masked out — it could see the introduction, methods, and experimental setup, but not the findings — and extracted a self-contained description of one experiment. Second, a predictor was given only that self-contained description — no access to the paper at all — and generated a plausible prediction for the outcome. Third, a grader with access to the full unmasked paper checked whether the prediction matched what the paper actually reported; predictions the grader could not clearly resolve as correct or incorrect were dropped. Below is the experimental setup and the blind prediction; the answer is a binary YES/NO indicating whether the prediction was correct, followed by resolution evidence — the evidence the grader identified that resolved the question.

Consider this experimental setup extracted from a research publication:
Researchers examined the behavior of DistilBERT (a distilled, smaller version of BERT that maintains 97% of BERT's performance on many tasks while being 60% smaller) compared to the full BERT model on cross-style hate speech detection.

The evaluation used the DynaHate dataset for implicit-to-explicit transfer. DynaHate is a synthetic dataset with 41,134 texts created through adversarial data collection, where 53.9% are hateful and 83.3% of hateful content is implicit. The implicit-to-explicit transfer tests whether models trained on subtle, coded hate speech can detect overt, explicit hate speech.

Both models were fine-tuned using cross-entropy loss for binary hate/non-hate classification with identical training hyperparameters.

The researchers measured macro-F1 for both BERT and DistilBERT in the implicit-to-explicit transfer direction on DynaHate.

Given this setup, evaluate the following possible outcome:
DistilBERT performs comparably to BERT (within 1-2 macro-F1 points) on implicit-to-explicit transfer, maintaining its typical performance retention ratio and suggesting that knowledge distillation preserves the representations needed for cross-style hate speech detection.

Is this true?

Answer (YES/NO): NO